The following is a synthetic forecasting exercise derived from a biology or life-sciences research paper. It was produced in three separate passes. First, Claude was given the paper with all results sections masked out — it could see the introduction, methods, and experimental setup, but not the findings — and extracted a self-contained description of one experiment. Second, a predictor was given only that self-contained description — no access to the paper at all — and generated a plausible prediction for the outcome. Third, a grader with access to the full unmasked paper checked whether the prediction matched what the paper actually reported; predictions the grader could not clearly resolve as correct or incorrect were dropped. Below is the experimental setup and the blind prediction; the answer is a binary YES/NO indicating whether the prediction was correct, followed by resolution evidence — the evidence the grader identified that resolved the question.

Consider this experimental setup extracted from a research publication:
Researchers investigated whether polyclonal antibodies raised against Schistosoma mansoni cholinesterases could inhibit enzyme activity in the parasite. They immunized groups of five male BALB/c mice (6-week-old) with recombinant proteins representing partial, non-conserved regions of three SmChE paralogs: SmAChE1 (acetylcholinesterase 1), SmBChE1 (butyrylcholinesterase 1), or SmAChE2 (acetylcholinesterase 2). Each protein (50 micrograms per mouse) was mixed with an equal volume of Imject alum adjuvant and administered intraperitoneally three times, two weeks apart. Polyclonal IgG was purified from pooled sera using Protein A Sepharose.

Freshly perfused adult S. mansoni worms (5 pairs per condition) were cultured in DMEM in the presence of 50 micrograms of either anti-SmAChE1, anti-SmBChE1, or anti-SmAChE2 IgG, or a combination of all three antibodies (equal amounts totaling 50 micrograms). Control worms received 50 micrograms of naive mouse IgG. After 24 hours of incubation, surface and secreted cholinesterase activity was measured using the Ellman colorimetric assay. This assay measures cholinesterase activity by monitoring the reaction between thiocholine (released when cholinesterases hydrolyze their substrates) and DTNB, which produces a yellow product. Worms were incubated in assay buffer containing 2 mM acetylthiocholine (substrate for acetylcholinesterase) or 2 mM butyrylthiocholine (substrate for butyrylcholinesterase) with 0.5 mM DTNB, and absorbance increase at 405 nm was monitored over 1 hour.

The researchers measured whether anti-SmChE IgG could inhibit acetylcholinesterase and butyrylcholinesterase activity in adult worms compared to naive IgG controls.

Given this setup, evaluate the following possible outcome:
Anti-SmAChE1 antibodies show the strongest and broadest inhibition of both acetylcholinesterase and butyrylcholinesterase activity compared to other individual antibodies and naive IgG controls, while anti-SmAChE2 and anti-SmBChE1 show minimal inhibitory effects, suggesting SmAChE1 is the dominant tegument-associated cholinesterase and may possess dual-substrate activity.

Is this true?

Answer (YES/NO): NO